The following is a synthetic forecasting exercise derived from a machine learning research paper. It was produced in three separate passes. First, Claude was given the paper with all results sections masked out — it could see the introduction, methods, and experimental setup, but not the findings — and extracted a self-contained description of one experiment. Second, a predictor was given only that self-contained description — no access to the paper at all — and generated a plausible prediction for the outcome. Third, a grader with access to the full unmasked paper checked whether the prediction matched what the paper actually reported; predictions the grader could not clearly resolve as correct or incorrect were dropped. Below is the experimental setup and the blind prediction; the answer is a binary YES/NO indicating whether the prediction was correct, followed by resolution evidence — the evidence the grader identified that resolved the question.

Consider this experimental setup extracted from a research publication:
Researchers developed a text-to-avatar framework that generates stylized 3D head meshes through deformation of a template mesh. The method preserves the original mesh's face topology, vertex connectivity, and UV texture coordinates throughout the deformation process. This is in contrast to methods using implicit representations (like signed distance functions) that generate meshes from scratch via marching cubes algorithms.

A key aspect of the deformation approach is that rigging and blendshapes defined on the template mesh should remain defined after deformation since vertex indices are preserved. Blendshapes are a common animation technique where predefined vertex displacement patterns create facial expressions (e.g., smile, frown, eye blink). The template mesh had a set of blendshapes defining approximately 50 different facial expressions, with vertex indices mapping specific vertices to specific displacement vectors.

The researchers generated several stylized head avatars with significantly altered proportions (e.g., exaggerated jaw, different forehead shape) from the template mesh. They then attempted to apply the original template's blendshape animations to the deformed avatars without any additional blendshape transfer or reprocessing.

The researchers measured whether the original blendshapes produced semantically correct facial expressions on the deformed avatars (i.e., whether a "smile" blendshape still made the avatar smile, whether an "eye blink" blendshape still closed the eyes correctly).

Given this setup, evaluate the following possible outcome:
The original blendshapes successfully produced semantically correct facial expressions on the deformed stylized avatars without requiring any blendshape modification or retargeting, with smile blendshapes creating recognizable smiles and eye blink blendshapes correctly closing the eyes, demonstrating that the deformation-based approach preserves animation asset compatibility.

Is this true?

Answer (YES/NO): YES